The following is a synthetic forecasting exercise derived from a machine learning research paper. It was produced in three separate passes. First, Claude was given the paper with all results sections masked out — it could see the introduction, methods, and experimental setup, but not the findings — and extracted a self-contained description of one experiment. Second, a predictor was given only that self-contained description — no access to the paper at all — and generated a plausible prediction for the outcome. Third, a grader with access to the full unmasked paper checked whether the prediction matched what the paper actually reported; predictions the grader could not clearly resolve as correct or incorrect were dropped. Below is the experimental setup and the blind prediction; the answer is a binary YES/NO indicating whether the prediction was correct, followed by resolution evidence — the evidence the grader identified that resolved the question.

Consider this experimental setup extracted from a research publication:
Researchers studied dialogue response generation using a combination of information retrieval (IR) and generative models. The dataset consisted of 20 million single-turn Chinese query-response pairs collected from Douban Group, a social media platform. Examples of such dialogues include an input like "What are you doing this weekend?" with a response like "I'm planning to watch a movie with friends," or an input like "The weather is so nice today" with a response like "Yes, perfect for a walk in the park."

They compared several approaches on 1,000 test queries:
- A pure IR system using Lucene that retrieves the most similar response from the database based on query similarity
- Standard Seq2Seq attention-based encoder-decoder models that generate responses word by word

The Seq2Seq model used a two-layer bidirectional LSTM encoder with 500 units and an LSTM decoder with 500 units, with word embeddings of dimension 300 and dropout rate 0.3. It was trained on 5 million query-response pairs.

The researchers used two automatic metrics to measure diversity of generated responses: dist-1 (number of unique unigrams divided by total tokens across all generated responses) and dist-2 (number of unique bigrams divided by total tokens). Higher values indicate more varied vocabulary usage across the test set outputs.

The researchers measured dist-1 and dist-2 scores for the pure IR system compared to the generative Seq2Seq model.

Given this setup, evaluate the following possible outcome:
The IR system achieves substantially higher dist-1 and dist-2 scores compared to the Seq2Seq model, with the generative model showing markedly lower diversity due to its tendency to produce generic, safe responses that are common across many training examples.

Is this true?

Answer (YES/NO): YES